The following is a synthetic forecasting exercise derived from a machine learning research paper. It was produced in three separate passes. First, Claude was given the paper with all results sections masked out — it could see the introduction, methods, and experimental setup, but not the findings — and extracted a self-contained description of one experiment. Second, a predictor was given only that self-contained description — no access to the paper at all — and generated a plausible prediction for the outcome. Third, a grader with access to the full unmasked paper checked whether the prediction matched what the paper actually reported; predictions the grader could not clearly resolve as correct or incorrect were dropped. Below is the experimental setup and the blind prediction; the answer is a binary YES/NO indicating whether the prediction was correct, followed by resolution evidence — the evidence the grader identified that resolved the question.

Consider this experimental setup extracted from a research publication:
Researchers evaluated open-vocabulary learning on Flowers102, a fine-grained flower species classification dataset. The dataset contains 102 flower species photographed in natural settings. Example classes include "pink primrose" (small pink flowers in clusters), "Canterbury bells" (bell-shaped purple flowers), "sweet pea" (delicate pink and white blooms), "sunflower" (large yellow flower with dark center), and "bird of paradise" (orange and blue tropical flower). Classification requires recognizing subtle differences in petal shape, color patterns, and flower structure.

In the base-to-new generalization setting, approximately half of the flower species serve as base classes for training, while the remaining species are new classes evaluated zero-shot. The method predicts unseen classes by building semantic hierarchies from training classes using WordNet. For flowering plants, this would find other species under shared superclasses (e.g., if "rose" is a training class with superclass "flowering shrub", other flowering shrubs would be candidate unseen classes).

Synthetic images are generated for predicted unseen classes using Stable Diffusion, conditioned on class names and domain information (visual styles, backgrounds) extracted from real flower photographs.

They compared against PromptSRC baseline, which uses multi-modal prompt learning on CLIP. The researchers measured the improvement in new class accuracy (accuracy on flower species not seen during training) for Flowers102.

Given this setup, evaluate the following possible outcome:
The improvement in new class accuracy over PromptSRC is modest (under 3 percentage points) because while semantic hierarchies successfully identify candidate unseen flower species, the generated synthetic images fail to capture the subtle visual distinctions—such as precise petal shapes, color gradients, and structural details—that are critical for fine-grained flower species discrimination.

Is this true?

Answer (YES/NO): NO